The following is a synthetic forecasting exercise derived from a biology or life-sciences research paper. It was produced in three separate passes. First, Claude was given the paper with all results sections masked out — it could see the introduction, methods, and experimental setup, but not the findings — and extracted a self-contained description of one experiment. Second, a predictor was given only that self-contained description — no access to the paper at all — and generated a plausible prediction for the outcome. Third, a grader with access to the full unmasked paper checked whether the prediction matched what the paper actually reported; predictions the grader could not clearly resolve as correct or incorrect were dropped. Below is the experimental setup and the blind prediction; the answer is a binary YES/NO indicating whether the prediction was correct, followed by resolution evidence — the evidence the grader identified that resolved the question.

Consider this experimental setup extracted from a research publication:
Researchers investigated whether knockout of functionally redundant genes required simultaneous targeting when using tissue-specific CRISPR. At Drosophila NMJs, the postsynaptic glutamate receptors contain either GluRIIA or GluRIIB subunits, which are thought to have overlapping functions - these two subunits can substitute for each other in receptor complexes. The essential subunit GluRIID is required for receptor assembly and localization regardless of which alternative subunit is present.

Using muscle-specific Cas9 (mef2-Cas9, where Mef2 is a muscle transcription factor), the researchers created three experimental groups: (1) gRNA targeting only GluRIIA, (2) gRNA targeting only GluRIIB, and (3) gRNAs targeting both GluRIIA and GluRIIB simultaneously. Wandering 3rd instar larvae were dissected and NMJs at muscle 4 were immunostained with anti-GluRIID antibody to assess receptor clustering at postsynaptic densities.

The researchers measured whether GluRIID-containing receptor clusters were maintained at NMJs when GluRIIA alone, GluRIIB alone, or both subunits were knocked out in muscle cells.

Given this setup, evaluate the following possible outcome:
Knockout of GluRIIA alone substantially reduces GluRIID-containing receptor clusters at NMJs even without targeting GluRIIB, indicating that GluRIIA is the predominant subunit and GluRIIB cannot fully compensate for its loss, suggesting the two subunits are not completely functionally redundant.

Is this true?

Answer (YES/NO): NO